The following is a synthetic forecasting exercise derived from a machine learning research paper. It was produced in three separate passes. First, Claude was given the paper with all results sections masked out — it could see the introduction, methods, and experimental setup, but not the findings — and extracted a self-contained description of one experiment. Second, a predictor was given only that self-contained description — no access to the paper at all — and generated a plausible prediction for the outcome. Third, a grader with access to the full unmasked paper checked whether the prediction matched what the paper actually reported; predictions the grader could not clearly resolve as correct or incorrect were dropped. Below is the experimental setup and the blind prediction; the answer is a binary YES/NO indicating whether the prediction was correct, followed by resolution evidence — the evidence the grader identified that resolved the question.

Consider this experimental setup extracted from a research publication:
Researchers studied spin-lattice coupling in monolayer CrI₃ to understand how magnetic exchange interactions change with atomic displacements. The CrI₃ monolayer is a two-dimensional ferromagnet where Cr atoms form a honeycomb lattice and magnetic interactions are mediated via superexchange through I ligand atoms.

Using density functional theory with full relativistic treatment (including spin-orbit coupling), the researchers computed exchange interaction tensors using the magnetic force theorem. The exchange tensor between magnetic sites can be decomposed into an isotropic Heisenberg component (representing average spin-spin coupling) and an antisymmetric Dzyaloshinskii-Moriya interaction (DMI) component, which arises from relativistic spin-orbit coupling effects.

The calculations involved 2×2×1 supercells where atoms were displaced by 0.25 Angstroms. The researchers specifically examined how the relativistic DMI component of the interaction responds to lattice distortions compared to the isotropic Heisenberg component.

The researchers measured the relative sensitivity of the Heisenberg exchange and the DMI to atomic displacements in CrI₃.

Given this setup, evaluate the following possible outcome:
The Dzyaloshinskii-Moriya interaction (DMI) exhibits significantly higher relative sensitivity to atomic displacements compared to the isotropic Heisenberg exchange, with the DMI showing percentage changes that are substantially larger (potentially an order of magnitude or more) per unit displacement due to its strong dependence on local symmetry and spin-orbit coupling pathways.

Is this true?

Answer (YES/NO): YES